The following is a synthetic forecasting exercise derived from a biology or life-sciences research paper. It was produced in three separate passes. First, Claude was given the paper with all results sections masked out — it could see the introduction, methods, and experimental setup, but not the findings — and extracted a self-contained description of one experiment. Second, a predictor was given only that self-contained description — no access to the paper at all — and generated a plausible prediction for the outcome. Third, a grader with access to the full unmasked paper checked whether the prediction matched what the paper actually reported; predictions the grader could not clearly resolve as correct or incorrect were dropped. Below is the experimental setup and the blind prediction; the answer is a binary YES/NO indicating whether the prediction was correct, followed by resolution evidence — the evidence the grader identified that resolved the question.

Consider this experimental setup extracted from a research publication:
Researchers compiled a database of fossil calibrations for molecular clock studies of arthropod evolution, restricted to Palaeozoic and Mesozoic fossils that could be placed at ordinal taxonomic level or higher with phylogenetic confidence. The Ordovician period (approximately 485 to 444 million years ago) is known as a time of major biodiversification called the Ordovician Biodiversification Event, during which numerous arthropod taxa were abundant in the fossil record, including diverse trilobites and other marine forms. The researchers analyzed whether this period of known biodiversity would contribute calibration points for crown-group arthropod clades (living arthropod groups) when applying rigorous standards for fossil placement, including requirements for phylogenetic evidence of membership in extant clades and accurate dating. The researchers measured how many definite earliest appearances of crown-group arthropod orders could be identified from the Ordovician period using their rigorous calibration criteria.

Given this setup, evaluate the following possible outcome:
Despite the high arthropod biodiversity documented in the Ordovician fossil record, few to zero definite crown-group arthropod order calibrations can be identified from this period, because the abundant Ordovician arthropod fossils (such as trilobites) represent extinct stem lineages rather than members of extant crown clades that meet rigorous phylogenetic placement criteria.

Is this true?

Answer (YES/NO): YES